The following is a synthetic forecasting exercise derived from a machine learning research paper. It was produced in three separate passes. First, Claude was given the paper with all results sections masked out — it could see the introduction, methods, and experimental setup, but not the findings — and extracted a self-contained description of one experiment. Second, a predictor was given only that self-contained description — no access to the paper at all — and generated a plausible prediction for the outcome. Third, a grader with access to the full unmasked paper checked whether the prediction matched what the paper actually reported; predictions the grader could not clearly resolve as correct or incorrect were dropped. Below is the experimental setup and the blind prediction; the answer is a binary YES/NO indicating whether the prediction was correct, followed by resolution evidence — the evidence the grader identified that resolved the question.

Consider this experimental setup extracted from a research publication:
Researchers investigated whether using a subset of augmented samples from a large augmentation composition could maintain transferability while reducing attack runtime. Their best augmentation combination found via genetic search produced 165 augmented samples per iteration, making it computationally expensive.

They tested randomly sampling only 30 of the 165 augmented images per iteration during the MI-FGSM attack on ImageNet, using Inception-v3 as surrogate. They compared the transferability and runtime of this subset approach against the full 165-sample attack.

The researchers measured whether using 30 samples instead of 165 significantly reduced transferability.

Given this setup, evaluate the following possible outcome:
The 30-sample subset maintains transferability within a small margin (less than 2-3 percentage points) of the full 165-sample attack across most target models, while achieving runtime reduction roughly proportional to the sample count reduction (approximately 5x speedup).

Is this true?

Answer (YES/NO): NO